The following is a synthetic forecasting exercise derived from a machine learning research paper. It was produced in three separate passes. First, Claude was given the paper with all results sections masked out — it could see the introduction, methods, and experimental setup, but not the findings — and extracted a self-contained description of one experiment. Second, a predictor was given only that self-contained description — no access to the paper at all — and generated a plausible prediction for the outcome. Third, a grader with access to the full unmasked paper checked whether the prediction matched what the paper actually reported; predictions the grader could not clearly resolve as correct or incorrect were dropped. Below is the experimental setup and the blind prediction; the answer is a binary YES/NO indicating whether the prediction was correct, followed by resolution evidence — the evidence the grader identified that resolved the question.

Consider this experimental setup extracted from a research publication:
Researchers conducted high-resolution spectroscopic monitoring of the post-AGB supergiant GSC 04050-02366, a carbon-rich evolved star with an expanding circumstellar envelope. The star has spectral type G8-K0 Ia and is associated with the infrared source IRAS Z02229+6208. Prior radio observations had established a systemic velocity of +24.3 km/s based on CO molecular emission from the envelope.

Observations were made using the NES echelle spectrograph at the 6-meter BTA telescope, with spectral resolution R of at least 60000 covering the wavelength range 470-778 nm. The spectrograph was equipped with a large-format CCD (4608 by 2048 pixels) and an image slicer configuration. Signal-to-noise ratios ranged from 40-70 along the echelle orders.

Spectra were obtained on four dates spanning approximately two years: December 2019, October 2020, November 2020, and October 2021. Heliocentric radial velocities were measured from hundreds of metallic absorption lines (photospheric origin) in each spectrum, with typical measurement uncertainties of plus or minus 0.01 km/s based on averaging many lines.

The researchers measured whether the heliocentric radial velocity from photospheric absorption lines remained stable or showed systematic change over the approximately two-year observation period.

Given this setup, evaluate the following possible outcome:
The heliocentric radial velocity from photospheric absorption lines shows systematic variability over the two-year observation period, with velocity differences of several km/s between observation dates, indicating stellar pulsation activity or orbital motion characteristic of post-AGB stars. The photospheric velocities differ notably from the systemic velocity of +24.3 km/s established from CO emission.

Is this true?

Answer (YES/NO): NO